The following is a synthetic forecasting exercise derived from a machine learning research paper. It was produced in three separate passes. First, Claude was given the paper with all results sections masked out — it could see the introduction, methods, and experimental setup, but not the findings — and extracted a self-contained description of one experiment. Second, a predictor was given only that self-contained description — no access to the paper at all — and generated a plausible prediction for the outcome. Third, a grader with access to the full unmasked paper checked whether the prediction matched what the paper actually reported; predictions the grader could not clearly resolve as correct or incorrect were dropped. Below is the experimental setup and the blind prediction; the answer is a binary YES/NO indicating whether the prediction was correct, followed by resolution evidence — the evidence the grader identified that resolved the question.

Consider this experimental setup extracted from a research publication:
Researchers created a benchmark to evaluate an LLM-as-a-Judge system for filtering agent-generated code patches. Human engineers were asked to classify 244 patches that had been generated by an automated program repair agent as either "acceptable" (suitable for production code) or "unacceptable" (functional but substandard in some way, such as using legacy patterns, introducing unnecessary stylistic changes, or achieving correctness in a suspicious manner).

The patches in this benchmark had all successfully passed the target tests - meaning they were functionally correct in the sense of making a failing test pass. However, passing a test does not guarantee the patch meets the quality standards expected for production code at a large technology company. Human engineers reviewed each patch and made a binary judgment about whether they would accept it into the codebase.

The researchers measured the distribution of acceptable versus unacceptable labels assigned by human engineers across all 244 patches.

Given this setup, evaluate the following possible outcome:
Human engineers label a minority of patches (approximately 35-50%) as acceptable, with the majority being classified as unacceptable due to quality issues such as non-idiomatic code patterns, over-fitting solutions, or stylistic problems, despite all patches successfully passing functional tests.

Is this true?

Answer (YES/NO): NO